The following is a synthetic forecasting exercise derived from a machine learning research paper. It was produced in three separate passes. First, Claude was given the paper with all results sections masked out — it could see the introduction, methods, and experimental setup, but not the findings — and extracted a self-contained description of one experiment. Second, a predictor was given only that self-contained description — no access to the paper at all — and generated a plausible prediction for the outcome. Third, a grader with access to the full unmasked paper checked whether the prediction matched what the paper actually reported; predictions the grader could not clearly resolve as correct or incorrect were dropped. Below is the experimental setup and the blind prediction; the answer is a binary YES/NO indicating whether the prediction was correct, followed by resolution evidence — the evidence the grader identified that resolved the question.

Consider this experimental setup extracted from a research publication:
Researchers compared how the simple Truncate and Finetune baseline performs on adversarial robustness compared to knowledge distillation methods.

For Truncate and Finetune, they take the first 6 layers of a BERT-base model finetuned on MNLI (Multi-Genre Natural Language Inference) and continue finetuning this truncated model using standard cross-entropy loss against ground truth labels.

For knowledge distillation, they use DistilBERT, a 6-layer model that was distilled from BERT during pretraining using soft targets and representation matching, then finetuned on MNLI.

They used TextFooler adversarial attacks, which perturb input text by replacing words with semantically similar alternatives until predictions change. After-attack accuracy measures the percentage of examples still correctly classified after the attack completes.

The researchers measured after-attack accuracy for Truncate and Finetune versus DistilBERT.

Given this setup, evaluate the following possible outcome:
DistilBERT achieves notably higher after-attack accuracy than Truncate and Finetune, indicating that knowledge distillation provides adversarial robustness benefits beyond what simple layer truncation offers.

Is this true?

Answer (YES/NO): YES